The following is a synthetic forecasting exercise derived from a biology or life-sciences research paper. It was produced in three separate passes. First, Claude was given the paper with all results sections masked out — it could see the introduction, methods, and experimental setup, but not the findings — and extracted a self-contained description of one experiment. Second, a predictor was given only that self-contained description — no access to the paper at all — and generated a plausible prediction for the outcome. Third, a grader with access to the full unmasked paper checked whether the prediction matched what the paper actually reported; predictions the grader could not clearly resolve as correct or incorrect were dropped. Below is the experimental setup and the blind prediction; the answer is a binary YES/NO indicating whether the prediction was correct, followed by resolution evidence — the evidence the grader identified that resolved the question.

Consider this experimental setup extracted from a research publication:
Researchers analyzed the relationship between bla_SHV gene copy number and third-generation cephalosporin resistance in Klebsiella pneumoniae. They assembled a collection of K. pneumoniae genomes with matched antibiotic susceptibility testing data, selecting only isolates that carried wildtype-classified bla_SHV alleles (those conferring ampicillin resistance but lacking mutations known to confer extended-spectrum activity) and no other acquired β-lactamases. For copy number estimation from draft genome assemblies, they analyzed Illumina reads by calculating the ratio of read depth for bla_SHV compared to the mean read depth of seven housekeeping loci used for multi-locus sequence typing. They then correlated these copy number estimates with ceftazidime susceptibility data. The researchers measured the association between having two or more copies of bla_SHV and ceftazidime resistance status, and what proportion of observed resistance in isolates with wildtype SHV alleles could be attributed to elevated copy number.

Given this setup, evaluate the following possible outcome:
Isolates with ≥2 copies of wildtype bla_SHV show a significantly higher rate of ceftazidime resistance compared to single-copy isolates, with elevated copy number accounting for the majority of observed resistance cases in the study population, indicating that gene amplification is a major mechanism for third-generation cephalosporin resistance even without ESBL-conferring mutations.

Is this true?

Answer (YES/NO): NO